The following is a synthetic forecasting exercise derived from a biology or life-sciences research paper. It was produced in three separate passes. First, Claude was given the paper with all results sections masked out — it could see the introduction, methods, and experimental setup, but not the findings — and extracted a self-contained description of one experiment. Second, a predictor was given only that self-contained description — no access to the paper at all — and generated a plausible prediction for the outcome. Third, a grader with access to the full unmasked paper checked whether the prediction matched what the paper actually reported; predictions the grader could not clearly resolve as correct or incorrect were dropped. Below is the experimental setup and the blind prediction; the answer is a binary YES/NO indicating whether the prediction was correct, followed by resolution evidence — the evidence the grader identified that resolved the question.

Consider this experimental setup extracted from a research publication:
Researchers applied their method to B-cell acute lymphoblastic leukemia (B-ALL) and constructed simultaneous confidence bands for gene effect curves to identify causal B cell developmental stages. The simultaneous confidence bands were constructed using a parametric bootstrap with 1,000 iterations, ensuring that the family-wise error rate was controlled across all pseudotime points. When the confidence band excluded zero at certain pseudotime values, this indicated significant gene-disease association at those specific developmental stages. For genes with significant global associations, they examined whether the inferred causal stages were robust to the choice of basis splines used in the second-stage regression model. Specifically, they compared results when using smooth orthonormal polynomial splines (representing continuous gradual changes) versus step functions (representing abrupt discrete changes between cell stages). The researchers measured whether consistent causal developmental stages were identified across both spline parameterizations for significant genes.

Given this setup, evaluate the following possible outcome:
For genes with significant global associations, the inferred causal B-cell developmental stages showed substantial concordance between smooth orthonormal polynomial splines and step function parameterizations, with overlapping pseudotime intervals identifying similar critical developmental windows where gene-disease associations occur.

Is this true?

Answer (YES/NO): YES